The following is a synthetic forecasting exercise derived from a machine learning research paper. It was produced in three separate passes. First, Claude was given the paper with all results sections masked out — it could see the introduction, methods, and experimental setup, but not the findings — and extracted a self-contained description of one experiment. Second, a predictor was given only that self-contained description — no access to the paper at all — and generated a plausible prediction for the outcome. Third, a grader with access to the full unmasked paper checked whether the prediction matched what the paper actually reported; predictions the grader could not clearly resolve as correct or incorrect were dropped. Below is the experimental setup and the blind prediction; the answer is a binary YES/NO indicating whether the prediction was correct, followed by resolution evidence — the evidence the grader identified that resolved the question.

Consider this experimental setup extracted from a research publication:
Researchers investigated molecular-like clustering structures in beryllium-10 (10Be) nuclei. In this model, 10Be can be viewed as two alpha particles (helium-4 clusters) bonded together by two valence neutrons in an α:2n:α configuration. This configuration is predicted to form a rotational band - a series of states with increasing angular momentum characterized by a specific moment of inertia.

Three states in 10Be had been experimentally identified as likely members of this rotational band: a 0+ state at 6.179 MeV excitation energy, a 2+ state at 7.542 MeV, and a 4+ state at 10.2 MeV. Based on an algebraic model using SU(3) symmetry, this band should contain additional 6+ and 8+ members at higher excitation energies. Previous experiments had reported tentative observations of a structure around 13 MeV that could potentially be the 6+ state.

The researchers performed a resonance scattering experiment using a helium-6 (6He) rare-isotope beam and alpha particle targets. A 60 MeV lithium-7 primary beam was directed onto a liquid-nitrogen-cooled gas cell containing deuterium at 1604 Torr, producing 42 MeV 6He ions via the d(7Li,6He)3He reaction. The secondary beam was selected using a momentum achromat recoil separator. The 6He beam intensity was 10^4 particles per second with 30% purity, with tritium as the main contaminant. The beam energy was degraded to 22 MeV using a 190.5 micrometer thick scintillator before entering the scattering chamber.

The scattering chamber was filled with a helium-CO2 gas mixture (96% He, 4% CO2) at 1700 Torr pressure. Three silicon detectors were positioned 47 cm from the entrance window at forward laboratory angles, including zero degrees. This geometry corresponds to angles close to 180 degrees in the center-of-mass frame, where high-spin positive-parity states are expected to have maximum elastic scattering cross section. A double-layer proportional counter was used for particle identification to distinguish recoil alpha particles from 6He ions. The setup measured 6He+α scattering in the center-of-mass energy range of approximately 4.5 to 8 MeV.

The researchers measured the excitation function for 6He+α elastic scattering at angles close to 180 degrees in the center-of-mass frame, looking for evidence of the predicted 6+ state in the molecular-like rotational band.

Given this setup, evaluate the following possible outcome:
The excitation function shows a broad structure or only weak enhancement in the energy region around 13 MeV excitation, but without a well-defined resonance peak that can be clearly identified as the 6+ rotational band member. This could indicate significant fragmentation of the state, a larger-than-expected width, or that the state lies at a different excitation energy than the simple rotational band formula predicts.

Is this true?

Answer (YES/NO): NO